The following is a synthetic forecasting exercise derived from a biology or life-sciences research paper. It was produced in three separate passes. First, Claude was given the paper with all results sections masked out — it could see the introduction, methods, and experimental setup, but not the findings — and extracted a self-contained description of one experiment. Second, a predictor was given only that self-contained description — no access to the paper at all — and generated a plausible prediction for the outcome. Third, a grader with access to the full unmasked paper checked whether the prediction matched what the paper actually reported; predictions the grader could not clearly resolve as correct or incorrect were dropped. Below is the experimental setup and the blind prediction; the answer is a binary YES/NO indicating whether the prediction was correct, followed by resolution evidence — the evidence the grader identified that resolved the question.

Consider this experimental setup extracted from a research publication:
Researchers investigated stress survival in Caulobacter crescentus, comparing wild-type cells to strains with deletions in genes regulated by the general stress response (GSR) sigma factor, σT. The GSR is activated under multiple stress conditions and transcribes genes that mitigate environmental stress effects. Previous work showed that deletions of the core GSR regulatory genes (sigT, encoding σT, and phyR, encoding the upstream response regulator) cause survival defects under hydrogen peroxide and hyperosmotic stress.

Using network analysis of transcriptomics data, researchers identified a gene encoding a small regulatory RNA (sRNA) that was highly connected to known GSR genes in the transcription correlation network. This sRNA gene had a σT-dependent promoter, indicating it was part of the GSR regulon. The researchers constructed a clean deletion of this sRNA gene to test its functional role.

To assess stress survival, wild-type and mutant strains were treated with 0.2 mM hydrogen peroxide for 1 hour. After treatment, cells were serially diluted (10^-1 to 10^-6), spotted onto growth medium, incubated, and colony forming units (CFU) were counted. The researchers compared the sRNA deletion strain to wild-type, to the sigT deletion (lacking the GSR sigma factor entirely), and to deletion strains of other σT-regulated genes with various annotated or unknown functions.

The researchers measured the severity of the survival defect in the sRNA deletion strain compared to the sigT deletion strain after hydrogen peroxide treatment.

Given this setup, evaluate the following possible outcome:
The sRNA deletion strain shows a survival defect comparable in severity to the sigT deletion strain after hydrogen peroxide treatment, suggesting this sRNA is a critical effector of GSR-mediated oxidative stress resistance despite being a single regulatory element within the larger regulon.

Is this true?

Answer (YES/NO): NO